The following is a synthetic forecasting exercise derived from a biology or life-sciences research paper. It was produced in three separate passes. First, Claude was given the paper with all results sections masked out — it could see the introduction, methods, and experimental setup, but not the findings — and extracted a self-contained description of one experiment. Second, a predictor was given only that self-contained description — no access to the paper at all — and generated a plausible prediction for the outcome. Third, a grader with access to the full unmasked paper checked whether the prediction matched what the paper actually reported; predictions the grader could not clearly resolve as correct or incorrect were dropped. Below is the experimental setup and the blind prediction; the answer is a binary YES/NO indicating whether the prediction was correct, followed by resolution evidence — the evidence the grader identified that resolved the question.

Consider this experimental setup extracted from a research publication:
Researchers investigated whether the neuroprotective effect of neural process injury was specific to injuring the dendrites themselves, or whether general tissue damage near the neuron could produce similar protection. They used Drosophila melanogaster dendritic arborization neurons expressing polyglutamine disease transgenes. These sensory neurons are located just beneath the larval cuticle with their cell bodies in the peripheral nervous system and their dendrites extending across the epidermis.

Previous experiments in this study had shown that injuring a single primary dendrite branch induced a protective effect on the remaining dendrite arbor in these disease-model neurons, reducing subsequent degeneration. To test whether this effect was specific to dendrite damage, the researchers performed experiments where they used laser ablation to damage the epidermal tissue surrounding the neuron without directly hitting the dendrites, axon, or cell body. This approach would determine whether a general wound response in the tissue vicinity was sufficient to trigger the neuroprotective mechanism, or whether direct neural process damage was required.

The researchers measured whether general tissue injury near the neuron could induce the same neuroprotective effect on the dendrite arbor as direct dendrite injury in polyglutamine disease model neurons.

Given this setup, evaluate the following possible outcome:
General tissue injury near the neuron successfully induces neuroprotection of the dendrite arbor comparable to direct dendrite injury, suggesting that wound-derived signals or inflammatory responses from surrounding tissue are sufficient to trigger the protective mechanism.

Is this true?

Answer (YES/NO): NO